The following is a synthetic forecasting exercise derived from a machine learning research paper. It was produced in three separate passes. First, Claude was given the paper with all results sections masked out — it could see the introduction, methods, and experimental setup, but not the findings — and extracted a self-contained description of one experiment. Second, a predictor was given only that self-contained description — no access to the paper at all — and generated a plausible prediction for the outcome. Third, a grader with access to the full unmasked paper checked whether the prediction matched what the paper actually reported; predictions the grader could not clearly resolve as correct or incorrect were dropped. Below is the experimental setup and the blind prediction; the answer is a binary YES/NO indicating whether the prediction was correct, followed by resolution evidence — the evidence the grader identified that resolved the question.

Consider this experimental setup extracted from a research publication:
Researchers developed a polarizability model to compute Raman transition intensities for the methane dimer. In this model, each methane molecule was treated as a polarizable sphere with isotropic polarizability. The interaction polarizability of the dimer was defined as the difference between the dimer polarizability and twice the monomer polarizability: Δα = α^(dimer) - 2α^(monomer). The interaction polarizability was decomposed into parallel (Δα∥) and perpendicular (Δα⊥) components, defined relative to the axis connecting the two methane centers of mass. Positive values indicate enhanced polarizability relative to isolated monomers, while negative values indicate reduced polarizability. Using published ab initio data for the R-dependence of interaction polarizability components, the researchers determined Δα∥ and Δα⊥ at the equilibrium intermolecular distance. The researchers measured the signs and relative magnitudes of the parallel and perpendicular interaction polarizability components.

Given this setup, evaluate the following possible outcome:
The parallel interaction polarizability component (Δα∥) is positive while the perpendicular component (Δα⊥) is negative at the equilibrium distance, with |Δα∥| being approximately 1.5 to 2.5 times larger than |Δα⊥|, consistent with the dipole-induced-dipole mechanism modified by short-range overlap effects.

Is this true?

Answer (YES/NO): YES